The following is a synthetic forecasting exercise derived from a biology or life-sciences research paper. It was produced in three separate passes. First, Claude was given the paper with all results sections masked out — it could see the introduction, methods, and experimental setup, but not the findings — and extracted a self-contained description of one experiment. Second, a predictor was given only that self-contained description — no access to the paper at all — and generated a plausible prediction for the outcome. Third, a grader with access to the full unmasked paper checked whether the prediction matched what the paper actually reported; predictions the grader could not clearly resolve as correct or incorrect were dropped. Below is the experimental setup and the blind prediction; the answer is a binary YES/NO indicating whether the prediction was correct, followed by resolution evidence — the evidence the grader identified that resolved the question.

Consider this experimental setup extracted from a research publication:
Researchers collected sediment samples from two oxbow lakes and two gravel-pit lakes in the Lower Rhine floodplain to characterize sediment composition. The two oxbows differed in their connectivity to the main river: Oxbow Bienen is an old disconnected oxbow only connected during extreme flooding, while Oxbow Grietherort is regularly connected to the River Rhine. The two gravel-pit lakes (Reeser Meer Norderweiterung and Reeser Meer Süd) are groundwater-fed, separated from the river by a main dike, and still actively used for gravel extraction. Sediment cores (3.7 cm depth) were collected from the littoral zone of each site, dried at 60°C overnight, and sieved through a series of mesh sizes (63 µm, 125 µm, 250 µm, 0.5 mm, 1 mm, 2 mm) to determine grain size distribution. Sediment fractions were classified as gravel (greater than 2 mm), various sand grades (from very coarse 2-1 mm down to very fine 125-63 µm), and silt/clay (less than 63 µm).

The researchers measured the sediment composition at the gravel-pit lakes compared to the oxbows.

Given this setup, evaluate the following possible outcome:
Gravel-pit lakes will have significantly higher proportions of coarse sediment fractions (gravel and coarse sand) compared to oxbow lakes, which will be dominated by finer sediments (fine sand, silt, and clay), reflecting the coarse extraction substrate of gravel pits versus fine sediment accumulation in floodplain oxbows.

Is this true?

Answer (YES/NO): NO